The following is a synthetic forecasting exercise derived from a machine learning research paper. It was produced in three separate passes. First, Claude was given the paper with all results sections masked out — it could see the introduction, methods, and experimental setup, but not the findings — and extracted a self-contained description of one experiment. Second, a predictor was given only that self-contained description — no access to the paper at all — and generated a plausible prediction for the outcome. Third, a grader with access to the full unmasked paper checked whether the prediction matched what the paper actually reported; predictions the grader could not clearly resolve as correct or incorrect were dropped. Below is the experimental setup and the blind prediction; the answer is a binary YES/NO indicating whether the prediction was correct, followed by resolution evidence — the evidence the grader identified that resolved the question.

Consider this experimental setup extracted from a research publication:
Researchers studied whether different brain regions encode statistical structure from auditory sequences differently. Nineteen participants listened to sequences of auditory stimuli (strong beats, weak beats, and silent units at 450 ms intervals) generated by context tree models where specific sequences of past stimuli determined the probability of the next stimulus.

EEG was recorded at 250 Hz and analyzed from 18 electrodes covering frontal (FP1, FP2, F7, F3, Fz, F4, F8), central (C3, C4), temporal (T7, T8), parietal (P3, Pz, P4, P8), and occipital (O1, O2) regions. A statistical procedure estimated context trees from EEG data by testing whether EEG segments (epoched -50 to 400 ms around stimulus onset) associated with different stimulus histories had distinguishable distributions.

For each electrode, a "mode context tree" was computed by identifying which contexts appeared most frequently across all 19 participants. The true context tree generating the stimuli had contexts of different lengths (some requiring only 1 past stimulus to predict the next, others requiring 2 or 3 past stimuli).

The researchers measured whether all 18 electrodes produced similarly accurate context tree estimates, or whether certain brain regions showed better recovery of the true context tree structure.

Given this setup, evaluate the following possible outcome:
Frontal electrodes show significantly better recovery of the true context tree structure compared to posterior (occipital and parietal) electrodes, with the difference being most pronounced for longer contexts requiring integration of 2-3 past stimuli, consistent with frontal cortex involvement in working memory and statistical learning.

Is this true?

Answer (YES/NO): NO